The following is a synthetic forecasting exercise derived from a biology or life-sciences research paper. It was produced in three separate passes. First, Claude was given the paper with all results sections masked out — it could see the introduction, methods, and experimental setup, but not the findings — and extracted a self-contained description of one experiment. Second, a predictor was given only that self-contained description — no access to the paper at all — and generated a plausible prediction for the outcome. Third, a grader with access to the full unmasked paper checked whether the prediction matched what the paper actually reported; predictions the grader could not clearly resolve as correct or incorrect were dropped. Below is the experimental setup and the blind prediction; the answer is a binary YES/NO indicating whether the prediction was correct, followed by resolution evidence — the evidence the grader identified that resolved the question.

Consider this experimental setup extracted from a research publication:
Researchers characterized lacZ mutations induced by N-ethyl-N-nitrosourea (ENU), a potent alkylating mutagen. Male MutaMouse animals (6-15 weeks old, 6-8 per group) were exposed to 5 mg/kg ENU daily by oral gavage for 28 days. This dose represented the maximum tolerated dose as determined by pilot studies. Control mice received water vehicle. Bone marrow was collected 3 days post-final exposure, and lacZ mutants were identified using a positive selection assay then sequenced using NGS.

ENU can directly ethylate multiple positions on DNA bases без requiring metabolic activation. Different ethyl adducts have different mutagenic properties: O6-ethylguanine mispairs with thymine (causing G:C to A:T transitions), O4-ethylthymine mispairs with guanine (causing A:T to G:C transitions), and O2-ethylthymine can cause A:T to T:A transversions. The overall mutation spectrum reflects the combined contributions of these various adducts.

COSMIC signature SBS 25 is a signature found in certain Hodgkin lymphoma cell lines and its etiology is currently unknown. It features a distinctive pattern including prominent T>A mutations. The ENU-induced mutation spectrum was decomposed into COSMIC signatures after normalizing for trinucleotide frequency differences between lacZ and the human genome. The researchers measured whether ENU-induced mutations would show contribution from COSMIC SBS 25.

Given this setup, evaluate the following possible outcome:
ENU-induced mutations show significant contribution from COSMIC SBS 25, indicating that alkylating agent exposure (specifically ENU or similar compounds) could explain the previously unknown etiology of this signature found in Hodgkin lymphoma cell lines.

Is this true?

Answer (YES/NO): NO